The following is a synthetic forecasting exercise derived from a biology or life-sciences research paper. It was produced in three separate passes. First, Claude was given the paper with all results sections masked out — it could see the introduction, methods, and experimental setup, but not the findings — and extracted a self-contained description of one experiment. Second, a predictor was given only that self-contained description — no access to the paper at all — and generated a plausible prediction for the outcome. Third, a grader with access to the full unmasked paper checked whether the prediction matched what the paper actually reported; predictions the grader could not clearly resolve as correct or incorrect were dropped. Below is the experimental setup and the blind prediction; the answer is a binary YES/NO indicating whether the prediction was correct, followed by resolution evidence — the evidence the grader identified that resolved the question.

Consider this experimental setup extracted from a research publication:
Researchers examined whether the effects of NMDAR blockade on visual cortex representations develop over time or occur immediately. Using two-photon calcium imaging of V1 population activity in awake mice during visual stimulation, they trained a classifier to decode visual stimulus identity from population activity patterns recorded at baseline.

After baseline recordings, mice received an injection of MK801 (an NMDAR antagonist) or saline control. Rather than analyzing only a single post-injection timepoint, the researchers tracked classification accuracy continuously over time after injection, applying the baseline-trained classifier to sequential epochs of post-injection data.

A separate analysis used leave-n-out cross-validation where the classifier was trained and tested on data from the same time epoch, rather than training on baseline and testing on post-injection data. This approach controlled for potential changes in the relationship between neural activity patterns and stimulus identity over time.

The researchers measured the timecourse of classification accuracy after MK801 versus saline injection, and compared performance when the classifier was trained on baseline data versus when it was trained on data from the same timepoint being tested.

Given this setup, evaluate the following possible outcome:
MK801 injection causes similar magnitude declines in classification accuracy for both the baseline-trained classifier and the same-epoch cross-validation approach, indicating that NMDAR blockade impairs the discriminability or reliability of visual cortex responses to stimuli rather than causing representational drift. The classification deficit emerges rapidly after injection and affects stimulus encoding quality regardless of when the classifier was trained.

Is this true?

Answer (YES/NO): NO